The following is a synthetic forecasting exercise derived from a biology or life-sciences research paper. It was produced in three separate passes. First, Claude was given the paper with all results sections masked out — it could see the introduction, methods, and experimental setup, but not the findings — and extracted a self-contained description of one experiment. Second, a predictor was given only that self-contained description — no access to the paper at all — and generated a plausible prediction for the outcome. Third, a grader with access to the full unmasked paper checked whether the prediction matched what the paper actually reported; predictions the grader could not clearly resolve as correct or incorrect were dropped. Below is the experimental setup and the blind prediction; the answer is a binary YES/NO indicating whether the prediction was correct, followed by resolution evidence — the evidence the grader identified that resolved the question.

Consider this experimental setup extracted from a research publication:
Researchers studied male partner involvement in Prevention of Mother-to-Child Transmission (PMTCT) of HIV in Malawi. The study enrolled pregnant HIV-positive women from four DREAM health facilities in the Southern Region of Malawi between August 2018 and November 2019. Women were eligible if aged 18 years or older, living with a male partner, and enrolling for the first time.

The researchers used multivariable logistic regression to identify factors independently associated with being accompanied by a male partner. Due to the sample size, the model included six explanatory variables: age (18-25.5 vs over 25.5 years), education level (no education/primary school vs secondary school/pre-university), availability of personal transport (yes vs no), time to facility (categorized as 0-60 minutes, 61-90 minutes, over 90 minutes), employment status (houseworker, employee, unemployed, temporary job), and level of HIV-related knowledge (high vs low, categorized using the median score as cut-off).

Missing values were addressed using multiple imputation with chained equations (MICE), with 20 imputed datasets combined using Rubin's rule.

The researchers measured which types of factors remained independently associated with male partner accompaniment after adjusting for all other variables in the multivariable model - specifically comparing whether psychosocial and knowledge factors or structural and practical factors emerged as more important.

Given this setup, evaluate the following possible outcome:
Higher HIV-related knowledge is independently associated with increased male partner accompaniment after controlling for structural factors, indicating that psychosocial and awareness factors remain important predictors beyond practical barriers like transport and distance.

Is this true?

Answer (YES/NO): YES